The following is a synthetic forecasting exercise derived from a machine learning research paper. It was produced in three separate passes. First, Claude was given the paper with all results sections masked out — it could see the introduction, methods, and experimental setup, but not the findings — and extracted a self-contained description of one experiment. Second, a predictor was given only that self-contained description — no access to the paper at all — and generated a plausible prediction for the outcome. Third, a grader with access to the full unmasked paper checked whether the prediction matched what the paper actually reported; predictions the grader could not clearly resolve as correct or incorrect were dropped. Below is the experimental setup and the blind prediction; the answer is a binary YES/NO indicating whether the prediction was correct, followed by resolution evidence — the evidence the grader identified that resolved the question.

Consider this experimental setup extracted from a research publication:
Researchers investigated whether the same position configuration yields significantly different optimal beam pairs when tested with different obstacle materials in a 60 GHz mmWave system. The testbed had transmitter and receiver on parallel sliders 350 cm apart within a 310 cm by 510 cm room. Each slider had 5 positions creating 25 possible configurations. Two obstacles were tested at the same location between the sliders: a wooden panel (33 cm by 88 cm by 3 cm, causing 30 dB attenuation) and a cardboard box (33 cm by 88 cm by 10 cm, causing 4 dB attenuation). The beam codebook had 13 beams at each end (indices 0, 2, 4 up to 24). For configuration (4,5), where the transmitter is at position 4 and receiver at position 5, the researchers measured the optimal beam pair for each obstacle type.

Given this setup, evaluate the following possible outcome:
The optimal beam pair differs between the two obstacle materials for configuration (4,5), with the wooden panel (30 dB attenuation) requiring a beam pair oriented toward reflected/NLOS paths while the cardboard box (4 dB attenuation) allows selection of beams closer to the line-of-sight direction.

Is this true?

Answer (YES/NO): NO